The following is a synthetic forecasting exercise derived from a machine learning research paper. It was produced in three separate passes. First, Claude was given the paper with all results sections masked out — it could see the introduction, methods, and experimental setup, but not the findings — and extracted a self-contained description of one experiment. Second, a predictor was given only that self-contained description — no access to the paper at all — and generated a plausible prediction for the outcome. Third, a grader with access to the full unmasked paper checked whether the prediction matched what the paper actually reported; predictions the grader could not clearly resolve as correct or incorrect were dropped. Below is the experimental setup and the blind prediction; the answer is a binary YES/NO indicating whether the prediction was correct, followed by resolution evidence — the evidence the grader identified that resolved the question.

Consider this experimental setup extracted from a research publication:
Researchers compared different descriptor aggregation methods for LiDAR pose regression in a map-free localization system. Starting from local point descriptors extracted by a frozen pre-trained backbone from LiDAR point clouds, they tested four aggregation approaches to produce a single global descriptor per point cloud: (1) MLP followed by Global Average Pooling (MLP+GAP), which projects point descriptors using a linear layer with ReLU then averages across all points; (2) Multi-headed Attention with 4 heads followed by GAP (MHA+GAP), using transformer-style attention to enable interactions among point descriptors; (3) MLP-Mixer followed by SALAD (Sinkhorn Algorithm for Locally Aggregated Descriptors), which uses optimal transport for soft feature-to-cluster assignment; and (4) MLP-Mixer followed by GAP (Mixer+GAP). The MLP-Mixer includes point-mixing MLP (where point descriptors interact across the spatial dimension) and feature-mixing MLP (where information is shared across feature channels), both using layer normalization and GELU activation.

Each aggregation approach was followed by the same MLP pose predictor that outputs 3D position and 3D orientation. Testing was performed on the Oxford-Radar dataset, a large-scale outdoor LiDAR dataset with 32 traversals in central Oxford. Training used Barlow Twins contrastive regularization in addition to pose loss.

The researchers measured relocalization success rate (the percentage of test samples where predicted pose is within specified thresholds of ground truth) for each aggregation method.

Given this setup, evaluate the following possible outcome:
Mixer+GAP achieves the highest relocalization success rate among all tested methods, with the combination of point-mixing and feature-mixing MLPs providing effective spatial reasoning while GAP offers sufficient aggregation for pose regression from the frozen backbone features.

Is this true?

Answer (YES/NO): NO